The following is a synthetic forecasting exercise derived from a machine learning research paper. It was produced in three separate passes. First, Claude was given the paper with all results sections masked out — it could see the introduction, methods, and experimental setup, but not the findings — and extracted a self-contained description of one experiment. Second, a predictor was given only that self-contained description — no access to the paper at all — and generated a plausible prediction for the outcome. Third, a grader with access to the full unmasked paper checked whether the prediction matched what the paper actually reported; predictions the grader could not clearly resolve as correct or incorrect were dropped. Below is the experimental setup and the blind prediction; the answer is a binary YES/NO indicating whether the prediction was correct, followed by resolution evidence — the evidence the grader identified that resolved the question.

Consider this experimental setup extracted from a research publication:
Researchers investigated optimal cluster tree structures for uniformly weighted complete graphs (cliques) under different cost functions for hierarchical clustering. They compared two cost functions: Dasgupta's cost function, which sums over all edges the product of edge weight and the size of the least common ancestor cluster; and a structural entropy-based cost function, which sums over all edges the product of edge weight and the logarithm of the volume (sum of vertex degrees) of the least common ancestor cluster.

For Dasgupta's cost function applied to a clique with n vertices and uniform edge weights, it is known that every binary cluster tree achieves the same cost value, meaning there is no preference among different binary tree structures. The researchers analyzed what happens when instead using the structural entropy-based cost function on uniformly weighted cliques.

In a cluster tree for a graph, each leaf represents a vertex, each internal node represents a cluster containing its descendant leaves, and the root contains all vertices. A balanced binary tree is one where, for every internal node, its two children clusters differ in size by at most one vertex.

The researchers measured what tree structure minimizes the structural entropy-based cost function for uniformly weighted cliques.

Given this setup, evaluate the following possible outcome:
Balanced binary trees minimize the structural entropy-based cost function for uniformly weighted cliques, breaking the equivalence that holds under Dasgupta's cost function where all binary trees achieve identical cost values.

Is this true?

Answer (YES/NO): YES